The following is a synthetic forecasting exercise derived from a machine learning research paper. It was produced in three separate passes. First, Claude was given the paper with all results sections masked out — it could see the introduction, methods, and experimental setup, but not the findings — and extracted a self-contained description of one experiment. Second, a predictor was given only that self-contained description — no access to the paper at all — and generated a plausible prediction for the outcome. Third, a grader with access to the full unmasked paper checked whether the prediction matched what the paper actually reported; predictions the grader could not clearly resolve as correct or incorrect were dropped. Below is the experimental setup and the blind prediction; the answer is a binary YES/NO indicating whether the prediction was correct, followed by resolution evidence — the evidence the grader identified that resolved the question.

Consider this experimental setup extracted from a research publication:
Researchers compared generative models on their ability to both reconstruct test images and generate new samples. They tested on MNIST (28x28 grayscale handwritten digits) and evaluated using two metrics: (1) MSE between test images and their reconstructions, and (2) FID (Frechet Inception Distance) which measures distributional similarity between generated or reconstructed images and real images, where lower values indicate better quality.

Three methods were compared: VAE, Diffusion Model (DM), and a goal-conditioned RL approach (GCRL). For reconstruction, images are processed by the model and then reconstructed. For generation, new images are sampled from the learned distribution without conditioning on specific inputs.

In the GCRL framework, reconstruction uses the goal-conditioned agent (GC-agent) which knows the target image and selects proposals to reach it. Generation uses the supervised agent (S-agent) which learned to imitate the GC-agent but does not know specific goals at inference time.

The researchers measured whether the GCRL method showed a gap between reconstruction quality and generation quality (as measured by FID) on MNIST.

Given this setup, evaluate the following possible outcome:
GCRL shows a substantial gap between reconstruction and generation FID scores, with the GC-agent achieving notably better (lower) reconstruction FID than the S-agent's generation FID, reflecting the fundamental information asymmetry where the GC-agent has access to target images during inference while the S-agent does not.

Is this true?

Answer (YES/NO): YES